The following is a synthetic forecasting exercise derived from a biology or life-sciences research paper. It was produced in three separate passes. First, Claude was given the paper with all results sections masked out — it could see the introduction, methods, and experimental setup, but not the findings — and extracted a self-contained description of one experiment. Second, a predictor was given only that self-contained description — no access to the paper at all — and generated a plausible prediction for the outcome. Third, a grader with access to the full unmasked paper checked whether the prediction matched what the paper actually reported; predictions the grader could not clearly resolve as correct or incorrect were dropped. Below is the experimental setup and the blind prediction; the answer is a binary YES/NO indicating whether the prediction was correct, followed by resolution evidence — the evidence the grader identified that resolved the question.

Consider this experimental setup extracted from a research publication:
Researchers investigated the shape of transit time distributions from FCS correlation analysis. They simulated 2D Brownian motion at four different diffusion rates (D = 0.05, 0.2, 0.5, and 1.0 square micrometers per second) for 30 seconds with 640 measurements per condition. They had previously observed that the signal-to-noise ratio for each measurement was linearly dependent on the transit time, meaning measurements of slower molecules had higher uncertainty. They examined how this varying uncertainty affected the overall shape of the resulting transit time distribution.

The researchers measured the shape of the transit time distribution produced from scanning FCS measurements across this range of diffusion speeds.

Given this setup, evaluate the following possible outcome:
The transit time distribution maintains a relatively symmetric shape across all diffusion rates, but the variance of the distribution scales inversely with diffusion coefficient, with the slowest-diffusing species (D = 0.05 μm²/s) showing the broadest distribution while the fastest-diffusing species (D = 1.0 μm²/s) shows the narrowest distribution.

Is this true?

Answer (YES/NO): NO